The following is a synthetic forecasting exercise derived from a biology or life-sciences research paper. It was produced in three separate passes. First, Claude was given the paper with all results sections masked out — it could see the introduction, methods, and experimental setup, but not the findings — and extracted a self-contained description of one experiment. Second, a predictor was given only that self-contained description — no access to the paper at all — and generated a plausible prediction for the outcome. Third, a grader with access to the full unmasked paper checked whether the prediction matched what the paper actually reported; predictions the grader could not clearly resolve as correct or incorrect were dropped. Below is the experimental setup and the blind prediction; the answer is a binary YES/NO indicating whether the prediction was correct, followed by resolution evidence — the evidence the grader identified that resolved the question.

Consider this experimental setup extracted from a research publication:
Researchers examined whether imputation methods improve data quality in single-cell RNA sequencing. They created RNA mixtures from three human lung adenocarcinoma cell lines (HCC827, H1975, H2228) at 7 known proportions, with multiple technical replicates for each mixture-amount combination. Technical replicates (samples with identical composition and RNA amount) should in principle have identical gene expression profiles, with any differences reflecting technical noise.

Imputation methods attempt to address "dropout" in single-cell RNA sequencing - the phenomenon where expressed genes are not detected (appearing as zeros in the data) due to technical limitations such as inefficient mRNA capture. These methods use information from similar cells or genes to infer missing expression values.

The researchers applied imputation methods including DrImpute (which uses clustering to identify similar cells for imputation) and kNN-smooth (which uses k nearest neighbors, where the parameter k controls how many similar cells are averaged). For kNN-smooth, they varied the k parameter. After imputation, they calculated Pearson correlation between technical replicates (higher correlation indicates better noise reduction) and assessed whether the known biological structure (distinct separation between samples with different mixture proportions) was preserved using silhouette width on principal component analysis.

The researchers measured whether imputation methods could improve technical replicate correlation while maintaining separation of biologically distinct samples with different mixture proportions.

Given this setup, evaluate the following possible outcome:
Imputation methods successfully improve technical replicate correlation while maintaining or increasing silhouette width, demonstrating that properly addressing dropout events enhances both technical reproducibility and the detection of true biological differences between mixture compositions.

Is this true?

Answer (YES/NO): NO